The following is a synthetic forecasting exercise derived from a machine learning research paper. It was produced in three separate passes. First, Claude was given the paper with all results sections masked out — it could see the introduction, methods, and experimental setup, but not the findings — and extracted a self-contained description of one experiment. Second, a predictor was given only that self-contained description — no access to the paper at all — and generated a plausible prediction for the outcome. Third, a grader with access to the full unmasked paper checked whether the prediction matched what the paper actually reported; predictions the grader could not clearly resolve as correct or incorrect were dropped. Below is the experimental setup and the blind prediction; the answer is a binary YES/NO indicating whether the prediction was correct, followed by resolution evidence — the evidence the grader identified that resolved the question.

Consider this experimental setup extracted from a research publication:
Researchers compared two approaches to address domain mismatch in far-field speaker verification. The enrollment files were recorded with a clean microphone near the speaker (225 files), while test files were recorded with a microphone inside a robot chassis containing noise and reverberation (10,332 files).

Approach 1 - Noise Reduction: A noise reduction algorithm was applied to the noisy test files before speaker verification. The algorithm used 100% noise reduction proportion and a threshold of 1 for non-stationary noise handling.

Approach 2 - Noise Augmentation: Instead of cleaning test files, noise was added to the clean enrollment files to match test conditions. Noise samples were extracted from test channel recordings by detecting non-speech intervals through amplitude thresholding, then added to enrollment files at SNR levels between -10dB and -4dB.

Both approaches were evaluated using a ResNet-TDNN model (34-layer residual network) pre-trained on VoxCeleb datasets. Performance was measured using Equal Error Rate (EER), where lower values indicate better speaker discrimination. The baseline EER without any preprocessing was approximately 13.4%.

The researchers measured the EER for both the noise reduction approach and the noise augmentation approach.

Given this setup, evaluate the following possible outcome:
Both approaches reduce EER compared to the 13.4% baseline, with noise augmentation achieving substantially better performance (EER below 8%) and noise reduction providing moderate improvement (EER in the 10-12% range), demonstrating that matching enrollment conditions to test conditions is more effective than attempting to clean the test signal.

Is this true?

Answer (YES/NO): NO